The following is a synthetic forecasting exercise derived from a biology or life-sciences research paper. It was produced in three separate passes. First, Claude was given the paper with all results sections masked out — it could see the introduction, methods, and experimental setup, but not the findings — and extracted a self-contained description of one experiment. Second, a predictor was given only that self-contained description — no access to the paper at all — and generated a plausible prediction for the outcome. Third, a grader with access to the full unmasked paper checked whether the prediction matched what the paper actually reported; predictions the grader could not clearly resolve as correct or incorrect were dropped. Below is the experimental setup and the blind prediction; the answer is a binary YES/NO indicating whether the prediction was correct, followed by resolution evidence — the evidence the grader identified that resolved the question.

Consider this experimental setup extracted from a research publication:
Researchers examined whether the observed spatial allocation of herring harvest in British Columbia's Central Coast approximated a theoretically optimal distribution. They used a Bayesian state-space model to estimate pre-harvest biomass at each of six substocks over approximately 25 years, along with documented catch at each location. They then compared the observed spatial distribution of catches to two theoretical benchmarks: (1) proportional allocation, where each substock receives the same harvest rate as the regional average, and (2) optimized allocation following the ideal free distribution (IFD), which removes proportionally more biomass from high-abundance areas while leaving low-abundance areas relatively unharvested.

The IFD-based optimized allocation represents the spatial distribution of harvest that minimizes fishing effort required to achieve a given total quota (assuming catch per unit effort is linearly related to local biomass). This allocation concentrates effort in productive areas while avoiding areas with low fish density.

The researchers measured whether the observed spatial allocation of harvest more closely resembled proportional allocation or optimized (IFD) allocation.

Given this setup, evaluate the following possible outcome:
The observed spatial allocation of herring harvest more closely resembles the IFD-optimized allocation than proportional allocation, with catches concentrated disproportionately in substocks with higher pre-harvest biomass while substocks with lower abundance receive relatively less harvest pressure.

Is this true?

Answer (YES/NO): NO